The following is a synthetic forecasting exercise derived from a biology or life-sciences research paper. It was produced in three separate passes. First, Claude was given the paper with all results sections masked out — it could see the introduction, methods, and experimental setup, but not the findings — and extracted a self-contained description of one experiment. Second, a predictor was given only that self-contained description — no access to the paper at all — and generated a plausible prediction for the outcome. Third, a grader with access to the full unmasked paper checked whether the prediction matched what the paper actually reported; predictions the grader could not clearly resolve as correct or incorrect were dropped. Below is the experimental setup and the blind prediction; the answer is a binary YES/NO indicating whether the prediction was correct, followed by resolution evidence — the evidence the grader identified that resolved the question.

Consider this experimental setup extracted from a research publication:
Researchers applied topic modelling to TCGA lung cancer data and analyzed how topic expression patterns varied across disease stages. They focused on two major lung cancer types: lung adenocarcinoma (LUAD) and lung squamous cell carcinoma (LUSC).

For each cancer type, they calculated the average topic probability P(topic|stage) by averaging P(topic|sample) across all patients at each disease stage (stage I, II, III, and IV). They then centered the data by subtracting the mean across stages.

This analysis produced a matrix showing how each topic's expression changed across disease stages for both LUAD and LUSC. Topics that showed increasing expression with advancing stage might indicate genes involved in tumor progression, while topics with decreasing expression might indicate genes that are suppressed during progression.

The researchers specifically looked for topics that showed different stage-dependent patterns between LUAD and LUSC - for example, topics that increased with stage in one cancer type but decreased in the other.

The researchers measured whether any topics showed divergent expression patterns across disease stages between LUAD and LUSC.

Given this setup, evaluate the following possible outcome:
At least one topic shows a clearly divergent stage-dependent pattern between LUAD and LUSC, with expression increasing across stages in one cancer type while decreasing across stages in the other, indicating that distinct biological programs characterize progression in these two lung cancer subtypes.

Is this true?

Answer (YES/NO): YES